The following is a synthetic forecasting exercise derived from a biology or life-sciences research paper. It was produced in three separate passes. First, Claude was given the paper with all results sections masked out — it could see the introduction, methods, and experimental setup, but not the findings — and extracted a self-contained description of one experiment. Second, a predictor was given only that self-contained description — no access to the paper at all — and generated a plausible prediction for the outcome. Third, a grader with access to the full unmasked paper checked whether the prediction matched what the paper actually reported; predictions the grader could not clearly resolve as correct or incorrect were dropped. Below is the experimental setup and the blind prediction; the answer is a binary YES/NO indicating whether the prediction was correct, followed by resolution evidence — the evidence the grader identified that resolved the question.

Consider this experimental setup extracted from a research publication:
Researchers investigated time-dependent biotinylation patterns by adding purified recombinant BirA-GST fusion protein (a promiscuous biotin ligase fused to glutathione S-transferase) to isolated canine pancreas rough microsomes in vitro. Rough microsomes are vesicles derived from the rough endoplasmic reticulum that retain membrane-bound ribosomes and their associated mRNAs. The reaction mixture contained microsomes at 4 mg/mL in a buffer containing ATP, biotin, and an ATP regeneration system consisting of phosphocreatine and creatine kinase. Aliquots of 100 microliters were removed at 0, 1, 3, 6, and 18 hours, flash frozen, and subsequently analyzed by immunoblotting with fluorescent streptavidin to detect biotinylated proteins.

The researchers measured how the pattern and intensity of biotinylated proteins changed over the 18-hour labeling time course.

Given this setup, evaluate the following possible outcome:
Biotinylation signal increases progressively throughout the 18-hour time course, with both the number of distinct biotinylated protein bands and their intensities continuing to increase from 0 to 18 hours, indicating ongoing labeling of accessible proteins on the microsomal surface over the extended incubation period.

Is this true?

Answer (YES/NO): YES